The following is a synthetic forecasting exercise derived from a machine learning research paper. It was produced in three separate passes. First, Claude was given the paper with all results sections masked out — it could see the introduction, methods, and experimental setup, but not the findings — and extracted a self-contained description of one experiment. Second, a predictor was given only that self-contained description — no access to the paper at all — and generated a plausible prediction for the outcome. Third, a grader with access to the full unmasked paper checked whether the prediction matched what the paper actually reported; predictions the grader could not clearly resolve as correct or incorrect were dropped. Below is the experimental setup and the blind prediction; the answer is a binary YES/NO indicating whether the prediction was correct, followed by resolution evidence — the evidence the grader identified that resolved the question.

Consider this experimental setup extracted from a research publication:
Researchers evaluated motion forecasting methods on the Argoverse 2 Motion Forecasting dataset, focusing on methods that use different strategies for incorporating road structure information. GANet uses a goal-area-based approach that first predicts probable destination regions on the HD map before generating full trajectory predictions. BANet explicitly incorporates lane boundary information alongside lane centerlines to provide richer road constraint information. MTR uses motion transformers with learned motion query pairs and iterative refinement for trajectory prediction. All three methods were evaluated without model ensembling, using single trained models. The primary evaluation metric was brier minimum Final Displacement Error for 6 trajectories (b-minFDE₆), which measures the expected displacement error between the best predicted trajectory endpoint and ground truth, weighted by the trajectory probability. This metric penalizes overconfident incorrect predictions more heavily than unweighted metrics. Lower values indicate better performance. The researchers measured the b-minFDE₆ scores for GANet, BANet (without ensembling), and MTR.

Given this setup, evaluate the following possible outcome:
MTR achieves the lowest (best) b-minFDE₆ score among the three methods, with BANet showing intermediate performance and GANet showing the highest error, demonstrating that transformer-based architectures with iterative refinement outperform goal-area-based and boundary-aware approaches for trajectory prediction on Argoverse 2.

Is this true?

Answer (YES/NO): NO